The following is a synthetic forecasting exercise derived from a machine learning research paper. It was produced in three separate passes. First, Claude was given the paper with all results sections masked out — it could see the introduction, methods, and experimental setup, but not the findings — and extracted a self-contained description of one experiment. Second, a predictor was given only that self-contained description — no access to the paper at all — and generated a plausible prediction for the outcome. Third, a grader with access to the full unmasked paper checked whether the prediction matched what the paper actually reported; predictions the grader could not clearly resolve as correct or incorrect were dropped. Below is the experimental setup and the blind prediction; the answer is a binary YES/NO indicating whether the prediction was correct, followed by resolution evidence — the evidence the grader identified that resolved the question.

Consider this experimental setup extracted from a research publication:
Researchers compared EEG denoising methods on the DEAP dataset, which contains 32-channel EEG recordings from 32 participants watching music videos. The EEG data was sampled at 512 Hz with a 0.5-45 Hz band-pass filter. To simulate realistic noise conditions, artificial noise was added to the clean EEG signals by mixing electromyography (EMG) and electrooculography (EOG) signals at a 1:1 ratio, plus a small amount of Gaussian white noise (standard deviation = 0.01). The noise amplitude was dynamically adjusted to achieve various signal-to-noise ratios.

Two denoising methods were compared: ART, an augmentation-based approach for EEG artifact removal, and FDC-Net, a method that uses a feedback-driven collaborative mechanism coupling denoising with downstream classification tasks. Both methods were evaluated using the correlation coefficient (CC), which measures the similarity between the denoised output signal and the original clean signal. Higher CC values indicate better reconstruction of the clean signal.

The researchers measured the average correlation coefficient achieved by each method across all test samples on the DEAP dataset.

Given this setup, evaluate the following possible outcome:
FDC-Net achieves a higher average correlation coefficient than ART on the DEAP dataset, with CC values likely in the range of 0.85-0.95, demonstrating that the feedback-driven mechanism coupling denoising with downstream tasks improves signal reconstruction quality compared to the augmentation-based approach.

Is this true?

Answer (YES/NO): NO